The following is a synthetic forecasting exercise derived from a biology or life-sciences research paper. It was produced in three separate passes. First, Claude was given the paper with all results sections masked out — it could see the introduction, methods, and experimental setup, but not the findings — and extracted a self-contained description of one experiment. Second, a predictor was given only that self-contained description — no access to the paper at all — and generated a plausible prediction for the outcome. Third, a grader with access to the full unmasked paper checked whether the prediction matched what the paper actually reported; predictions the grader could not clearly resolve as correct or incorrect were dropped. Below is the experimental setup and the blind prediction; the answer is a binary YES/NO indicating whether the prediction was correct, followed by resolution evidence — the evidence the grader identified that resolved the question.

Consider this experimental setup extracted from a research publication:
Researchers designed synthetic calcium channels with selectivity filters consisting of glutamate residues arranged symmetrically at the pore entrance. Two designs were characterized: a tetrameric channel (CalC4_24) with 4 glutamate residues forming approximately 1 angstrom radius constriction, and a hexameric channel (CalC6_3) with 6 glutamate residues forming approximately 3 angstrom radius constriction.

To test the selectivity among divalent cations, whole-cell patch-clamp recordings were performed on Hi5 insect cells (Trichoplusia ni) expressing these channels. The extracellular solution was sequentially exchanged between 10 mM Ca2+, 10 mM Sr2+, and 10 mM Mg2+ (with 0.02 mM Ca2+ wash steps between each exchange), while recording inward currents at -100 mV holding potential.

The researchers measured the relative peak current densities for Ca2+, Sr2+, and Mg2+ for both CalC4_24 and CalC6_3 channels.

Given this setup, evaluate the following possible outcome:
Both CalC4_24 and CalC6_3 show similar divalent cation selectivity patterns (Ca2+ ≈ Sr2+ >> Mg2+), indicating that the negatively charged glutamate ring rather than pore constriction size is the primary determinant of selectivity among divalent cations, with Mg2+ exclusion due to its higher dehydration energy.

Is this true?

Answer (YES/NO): NO